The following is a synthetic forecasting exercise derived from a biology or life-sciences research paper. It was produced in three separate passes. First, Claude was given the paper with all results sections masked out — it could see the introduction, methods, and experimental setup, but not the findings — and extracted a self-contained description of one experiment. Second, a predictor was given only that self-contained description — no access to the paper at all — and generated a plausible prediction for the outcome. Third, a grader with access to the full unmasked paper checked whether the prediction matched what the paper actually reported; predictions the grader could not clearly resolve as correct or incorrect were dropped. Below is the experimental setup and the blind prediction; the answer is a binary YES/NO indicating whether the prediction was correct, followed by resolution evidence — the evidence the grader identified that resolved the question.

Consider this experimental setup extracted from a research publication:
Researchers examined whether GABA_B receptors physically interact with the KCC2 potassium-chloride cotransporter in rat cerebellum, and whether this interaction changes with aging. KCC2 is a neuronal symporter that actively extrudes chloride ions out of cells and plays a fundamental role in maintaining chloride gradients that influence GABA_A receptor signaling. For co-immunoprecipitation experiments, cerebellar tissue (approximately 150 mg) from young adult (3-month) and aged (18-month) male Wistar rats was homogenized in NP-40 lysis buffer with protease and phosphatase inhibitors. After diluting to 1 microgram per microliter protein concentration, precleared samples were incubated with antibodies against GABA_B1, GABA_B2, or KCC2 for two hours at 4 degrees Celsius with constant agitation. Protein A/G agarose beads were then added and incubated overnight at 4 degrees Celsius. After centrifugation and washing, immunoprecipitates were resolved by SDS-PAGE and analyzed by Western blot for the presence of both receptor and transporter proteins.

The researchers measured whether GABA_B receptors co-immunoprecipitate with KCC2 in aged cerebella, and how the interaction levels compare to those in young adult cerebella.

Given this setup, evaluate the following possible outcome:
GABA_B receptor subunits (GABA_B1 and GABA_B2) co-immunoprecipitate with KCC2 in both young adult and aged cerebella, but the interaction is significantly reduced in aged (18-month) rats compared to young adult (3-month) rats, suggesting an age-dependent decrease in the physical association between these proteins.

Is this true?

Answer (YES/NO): YES